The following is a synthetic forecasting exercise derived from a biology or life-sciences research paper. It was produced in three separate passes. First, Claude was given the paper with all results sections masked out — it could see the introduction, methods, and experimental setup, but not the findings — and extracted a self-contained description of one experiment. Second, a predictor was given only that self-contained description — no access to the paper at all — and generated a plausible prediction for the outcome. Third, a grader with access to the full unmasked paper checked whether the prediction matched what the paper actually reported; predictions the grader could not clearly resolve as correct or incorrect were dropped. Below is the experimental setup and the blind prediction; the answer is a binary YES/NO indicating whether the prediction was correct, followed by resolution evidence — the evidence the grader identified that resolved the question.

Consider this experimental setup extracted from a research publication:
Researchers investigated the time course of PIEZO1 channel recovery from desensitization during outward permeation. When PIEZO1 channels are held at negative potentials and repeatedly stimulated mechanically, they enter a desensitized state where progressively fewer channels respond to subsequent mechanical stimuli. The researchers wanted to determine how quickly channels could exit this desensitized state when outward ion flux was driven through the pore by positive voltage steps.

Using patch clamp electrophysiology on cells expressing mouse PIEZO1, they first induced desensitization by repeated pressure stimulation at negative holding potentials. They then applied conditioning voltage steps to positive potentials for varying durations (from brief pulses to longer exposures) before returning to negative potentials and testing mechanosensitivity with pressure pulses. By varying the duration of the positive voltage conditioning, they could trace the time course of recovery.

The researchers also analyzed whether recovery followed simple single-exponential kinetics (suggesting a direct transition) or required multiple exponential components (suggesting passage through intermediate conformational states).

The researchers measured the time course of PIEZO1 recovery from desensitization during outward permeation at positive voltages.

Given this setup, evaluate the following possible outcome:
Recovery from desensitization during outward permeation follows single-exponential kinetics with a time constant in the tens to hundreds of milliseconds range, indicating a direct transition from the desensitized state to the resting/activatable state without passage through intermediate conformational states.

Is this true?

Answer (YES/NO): NO